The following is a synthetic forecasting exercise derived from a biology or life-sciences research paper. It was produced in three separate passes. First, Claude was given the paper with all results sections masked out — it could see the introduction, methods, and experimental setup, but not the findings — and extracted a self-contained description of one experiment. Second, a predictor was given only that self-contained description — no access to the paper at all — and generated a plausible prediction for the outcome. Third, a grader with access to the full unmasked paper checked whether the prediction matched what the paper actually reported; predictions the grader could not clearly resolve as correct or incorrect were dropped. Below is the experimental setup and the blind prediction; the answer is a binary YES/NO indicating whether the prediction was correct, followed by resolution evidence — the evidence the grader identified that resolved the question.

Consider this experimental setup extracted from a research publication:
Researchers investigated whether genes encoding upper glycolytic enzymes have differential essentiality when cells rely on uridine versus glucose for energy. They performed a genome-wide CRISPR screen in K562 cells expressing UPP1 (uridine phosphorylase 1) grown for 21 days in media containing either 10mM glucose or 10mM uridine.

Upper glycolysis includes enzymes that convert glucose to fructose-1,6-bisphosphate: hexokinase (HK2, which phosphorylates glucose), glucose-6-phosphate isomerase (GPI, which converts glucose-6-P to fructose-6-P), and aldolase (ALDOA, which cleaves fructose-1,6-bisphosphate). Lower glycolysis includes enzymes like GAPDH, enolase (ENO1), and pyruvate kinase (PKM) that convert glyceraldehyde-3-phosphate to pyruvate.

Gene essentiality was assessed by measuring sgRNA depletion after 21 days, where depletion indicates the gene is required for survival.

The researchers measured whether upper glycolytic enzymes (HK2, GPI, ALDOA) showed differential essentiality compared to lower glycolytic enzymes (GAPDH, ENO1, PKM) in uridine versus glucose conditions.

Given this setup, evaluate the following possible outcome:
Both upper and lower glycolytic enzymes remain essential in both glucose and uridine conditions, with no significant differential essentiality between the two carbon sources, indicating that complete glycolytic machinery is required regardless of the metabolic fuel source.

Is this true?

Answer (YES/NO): NO